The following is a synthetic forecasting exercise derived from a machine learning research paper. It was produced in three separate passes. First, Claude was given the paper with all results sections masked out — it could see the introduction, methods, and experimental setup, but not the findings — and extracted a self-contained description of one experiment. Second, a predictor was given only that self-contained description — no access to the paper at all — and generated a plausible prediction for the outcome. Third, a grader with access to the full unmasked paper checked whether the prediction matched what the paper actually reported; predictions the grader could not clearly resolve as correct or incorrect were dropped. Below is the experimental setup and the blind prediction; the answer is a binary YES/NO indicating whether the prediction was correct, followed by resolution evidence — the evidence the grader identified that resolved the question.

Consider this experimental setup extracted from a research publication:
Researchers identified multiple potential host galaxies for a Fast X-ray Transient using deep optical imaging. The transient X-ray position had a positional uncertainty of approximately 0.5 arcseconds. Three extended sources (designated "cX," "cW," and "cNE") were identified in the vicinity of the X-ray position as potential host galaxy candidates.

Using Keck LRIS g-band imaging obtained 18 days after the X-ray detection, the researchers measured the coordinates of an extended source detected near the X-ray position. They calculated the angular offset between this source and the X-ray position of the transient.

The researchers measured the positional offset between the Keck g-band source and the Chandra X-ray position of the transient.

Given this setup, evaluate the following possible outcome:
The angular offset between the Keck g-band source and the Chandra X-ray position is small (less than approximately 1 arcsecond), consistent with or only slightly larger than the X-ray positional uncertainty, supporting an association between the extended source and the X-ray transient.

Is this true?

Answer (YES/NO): YES